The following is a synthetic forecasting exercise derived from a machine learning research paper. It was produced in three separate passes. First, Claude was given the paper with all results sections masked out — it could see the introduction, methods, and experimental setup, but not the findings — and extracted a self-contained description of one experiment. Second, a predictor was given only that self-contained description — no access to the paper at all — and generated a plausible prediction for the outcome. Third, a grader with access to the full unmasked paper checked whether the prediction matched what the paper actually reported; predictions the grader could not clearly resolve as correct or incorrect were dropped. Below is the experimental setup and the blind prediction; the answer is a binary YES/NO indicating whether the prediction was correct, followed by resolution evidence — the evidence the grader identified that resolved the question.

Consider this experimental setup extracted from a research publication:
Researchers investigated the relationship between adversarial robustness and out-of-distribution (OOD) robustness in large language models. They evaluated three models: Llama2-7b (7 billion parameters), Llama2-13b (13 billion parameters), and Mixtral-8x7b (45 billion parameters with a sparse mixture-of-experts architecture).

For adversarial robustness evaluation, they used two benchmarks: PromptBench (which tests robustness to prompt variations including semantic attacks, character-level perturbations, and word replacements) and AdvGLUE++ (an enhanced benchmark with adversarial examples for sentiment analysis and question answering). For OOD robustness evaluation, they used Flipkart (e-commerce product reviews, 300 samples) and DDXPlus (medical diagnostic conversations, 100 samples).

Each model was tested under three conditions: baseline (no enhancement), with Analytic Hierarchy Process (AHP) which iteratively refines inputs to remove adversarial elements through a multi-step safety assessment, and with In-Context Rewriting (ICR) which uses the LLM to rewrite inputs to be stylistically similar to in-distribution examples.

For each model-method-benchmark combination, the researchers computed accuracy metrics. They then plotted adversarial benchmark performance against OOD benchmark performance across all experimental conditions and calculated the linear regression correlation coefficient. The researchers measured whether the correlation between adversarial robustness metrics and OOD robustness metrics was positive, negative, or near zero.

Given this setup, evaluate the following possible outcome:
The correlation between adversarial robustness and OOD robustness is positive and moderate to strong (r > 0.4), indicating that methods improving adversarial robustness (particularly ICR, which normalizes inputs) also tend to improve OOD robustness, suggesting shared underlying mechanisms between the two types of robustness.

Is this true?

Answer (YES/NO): NO